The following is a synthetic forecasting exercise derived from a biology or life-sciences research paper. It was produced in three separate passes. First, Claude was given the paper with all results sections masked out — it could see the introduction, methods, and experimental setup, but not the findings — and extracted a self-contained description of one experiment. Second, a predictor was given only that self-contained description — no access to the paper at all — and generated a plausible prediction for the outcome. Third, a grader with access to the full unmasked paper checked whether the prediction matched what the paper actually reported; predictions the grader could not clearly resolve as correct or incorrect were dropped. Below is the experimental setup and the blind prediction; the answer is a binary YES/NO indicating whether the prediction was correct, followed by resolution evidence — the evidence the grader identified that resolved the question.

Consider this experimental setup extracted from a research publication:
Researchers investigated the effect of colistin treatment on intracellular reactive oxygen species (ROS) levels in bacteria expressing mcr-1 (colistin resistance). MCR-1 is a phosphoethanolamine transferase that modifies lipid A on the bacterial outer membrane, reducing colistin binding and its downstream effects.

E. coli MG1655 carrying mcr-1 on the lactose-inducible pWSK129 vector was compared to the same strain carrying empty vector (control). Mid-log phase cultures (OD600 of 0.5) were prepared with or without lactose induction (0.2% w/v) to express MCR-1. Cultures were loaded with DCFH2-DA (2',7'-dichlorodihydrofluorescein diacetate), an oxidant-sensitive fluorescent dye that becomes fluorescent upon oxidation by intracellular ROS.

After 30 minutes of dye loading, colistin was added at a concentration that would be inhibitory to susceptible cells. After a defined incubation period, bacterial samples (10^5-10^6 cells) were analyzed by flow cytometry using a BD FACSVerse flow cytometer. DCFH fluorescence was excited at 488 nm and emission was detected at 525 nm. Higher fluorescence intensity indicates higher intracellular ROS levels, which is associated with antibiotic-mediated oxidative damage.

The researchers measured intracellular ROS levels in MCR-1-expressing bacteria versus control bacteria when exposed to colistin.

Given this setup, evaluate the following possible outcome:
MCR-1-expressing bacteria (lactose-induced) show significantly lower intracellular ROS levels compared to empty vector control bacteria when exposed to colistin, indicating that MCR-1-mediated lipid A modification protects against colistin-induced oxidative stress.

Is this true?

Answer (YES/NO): YES